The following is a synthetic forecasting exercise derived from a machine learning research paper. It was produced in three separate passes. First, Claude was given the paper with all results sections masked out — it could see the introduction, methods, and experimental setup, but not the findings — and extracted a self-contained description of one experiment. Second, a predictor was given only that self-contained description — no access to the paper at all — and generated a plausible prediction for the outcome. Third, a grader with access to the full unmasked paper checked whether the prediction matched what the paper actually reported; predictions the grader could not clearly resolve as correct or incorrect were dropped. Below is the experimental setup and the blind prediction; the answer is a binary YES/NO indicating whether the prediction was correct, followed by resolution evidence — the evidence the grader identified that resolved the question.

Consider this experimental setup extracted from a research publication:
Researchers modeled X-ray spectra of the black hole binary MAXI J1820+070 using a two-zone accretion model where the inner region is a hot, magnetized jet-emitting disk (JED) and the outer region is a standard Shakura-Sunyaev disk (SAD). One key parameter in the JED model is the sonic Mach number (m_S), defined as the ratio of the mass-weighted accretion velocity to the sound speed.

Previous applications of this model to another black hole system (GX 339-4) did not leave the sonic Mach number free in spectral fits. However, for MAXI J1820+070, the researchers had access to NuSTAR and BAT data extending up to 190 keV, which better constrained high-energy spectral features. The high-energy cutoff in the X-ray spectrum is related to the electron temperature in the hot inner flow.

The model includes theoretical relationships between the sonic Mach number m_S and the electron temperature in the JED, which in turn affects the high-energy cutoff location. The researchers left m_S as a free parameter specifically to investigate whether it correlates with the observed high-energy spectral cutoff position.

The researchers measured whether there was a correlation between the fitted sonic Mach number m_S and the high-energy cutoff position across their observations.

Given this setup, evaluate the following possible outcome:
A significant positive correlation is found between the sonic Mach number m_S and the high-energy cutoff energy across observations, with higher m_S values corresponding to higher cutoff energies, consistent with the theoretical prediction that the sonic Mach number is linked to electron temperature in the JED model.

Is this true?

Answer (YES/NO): YES